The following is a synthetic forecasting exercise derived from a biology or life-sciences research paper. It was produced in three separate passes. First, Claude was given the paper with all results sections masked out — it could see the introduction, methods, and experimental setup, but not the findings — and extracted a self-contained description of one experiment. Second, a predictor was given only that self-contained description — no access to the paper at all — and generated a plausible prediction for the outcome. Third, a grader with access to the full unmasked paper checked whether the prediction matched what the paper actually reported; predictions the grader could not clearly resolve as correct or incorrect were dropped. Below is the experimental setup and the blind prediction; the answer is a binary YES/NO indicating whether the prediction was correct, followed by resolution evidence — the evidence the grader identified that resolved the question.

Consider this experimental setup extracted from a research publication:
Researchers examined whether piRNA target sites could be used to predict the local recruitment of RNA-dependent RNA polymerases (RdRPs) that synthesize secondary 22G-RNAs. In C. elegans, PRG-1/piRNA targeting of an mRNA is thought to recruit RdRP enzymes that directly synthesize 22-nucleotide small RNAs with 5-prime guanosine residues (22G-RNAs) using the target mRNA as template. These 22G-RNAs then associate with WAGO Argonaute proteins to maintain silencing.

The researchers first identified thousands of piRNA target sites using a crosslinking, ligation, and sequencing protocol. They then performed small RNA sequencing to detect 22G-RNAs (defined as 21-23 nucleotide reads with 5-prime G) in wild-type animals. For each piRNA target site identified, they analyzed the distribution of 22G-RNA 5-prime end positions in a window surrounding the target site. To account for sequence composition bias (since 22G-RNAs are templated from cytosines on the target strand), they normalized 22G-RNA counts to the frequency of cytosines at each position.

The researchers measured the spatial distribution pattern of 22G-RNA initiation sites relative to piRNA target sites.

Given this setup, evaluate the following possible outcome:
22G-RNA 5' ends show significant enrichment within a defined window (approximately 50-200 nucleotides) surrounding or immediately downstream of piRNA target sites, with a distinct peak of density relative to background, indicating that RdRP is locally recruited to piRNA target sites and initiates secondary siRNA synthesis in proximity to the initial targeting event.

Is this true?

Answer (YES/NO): NO